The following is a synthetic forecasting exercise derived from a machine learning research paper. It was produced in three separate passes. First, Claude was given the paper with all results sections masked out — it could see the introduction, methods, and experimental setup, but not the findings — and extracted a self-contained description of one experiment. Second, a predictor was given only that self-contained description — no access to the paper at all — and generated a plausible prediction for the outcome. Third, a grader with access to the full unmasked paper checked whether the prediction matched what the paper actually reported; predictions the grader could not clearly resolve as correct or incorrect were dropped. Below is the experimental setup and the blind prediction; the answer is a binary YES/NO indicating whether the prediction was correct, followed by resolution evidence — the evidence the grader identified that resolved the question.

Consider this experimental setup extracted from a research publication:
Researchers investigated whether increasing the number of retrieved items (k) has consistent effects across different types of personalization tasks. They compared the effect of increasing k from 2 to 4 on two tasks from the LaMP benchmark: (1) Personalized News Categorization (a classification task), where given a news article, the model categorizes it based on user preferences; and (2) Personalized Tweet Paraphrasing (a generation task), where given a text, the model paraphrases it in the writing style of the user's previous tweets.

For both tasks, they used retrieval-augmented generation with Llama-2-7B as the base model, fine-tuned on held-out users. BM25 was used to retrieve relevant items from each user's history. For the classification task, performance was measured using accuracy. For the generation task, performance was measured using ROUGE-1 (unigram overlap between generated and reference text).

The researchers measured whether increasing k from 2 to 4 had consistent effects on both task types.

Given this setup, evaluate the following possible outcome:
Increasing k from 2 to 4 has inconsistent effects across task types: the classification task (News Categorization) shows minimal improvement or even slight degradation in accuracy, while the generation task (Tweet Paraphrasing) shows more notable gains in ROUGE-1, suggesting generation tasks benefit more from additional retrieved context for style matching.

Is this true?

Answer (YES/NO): NO